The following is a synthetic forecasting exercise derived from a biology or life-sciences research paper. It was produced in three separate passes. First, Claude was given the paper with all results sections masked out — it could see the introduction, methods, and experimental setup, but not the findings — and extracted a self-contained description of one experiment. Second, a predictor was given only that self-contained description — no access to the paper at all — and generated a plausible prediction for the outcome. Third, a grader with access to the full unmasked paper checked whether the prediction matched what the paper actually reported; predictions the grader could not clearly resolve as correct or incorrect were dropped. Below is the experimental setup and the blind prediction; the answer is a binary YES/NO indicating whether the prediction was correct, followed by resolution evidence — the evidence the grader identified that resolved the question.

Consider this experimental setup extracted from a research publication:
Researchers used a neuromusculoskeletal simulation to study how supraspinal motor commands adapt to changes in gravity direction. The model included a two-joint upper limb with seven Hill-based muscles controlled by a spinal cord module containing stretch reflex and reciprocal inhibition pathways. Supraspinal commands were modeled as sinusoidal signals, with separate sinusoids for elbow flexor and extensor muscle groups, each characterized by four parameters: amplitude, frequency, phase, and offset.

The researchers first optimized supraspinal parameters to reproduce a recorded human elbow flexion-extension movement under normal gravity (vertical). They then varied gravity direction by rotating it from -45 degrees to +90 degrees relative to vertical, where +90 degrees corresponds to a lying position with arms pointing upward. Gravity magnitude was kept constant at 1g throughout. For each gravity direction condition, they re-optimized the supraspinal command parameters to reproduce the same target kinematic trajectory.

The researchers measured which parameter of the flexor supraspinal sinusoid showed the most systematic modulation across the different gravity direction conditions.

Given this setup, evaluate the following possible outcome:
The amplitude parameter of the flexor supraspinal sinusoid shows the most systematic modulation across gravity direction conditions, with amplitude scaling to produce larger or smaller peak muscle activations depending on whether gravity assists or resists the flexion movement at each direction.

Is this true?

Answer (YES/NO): NO